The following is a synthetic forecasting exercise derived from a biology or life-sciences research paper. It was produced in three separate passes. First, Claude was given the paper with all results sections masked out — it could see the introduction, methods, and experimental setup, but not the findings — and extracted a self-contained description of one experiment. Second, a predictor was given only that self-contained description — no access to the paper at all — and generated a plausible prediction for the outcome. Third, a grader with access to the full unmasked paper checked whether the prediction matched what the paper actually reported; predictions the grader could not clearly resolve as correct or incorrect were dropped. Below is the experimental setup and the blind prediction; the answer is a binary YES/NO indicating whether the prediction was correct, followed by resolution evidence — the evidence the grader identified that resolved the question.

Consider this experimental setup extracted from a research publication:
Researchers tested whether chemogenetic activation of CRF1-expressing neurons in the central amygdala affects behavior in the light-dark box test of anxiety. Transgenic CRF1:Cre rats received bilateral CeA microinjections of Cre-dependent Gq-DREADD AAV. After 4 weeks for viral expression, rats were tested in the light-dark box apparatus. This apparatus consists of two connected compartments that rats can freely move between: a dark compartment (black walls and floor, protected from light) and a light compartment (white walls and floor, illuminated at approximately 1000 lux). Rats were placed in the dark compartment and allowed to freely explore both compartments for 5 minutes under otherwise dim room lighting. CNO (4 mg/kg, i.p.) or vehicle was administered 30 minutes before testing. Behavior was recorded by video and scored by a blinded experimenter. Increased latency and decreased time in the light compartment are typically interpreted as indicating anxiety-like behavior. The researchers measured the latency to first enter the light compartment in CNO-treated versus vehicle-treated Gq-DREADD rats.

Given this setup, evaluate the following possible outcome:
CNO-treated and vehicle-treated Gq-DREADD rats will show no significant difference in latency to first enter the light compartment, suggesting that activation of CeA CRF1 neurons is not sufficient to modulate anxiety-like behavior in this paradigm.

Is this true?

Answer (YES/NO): YES